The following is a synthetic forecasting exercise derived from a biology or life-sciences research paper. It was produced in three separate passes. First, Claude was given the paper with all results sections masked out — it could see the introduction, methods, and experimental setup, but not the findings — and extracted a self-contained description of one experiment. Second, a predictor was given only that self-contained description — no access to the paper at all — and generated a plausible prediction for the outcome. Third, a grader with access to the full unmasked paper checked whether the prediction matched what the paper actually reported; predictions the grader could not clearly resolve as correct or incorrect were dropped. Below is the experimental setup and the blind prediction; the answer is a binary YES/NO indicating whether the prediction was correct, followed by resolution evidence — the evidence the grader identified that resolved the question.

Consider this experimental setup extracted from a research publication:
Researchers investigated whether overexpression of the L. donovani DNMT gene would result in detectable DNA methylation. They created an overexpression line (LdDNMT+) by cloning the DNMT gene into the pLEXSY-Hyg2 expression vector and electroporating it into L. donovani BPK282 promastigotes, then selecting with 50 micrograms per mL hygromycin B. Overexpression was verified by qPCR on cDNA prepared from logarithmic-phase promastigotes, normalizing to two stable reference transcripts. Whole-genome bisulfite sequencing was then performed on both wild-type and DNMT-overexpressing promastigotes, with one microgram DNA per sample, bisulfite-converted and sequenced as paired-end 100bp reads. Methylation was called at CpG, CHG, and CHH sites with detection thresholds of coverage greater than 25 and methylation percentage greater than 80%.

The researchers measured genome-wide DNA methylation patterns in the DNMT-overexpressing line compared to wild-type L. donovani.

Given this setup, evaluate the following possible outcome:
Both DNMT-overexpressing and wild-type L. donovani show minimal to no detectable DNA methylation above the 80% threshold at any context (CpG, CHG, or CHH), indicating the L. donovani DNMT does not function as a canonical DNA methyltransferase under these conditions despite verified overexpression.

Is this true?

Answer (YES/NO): YES